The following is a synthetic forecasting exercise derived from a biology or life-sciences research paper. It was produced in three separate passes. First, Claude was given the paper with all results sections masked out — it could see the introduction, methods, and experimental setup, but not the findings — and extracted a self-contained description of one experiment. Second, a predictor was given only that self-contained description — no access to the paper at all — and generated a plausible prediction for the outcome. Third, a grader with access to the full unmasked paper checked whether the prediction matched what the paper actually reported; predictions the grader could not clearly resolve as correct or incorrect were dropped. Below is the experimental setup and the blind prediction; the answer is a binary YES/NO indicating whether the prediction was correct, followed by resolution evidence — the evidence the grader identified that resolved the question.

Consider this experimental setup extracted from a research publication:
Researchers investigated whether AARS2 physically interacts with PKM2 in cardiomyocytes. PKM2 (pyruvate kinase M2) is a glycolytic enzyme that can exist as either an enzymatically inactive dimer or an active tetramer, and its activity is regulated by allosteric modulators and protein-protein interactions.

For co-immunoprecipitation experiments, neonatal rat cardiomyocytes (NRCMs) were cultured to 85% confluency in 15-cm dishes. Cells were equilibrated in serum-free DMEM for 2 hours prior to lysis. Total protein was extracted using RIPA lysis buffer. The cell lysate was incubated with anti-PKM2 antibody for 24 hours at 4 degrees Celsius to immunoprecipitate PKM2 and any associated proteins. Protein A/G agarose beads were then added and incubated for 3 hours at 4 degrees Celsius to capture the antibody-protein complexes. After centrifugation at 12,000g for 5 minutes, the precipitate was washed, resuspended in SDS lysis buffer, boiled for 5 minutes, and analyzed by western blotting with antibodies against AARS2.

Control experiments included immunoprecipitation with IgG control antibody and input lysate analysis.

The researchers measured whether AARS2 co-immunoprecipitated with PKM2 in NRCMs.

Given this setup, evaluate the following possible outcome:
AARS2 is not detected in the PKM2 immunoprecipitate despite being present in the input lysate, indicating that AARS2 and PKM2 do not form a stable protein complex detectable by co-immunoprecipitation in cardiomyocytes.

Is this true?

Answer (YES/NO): YES